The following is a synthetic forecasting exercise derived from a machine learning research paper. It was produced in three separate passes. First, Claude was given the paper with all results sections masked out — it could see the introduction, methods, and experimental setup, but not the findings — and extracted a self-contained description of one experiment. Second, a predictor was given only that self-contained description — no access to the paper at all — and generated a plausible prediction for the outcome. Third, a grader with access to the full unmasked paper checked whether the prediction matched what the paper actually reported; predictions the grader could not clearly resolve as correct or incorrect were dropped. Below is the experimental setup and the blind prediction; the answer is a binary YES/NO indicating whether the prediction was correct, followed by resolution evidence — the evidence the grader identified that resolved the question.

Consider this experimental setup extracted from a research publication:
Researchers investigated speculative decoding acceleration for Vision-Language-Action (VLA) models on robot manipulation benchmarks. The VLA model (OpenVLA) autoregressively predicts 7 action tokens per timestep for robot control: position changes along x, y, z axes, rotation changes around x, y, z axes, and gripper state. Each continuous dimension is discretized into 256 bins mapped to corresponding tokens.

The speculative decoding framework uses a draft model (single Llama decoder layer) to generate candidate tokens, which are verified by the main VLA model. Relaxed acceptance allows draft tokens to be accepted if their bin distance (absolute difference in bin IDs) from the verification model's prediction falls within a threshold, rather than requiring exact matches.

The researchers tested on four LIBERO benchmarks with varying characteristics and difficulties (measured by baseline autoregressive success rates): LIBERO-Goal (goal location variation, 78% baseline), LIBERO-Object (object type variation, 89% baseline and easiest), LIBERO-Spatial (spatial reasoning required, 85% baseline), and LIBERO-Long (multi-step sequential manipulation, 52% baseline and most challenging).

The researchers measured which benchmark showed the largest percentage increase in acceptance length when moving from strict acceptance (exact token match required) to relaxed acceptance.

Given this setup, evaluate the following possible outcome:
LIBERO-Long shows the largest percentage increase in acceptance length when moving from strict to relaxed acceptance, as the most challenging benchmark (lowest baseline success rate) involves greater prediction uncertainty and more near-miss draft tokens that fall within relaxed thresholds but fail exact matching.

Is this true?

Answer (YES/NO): NO